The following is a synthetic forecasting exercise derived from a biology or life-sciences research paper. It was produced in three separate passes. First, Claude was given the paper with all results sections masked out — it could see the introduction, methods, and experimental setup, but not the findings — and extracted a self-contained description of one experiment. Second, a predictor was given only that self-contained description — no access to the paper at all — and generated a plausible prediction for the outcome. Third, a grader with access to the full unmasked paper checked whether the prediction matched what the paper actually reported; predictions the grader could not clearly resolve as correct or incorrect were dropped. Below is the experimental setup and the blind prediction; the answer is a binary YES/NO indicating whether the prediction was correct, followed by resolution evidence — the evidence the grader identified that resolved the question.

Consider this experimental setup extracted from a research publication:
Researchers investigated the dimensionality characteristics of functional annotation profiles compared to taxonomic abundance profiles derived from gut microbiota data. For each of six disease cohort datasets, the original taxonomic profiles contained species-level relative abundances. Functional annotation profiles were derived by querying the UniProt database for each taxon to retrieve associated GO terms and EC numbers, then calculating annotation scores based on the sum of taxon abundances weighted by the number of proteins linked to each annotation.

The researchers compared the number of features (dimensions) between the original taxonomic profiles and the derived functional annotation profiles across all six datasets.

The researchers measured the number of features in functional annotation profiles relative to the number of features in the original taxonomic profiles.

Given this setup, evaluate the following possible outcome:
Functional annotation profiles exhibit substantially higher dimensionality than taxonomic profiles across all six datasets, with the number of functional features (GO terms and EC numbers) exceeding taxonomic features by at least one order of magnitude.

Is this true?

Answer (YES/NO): YES